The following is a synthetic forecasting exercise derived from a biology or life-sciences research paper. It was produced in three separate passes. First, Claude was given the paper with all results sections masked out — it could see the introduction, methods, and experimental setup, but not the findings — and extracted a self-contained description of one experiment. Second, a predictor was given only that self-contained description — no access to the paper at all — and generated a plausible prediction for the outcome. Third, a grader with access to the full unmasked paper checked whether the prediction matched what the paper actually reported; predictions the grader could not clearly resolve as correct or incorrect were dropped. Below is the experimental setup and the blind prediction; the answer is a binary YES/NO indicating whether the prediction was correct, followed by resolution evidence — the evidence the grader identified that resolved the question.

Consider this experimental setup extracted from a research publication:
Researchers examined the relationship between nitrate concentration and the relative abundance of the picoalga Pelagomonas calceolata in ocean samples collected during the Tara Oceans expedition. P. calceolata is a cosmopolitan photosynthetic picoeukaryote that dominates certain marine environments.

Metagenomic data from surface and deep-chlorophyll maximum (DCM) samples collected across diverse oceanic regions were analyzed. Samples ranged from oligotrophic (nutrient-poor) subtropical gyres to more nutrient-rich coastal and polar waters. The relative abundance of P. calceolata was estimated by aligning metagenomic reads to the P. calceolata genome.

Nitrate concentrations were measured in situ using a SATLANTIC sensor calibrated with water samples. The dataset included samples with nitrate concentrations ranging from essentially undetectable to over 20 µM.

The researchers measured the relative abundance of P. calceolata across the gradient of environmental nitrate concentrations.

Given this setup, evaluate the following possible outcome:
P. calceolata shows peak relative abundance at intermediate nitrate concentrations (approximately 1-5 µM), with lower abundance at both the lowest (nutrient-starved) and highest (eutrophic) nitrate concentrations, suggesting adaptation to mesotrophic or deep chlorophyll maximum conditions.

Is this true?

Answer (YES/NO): NO